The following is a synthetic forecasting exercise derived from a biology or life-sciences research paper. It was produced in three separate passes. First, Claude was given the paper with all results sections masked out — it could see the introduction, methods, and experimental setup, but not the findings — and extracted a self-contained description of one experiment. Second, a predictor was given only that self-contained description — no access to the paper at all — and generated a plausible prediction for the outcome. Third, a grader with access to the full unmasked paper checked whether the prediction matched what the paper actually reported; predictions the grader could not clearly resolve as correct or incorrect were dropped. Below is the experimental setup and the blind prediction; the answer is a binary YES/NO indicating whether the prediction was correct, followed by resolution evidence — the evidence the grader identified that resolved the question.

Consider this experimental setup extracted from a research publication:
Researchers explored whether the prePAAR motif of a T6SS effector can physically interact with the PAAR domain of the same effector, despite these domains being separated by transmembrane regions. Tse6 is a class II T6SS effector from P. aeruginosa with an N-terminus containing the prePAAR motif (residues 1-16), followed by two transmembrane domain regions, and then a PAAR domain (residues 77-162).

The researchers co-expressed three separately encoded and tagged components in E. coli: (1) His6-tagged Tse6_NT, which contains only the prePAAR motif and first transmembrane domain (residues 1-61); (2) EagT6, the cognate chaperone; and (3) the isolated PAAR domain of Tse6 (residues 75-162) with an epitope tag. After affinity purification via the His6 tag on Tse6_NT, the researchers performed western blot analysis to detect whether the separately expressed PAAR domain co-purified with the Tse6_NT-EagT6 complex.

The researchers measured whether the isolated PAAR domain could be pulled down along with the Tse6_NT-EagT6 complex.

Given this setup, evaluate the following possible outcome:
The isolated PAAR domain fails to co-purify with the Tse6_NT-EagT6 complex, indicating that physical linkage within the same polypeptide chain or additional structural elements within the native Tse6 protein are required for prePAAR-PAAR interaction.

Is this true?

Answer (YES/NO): NO